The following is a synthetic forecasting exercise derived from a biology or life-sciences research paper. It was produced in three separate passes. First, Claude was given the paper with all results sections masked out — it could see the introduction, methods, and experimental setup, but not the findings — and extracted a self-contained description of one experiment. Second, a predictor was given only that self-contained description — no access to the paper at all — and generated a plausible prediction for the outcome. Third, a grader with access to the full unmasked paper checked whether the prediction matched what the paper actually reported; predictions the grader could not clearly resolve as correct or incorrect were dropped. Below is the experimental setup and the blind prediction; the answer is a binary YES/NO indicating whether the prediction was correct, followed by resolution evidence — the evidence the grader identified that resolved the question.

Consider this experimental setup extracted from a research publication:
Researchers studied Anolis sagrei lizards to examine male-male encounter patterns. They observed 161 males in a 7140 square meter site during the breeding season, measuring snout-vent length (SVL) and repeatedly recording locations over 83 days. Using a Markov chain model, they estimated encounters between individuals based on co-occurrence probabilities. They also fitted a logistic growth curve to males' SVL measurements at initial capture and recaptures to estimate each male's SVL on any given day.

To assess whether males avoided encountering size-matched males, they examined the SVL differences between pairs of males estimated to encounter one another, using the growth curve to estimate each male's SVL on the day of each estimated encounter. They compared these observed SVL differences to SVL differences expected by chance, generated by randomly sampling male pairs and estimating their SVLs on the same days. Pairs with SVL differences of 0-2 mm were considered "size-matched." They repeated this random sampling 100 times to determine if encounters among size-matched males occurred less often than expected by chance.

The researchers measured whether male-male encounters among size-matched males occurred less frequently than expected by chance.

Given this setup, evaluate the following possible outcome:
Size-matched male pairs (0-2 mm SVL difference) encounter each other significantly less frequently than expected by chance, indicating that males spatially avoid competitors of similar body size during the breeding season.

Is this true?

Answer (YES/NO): YES